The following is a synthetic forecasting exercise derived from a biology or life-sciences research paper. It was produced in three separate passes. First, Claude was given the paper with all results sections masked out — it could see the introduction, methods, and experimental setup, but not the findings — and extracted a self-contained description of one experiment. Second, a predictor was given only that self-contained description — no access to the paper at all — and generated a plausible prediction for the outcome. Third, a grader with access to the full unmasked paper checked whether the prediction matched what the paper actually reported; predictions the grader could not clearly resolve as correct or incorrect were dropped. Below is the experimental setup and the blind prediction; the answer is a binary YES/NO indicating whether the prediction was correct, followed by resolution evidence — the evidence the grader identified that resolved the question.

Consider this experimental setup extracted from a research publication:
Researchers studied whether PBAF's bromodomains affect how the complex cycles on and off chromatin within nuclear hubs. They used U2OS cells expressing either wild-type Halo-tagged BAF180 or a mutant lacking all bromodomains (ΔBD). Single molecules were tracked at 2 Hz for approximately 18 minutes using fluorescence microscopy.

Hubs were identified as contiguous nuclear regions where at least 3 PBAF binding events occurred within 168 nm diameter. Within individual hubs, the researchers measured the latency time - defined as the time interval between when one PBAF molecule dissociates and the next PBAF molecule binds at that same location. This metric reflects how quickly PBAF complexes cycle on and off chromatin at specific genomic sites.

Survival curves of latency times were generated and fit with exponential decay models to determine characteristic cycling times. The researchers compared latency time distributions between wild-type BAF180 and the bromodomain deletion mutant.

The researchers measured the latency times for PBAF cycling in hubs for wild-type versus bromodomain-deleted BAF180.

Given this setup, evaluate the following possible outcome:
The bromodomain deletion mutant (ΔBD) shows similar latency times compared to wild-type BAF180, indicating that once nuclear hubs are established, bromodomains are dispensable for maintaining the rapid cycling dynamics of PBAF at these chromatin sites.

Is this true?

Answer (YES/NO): NO